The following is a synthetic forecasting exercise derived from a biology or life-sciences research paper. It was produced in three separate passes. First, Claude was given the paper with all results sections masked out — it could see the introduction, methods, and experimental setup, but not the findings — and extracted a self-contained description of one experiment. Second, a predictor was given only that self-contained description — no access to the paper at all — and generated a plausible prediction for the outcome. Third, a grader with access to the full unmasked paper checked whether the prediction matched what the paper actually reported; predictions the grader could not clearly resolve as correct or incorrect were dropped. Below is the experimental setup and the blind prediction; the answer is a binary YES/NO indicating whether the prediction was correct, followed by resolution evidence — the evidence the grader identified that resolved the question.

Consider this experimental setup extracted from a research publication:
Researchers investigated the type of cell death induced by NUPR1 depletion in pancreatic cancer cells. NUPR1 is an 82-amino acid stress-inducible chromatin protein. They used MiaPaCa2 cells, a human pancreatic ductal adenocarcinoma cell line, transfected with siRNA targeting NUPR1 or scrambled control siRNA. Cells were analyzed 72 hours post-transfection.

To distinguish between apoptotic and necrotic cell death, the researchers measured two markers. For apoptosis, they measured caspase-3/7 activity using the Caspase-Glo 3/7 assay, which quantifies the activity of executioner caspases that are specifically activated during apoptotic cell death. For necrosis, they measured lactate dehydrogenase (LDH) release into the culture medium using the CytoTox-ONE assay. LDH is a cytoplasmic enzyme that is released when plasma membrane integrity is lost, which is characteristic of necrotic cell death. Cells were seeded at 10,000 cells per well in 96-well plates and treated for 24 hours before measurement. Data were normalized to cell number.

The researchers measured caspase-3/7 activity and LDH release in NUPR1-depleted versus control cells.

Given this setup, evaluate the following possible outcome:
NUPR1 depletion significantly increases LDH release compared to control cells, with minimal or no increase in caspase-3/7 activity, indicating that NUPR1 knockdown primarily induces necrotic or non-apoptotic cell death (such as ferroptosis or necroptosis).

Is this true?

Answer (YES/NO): NO